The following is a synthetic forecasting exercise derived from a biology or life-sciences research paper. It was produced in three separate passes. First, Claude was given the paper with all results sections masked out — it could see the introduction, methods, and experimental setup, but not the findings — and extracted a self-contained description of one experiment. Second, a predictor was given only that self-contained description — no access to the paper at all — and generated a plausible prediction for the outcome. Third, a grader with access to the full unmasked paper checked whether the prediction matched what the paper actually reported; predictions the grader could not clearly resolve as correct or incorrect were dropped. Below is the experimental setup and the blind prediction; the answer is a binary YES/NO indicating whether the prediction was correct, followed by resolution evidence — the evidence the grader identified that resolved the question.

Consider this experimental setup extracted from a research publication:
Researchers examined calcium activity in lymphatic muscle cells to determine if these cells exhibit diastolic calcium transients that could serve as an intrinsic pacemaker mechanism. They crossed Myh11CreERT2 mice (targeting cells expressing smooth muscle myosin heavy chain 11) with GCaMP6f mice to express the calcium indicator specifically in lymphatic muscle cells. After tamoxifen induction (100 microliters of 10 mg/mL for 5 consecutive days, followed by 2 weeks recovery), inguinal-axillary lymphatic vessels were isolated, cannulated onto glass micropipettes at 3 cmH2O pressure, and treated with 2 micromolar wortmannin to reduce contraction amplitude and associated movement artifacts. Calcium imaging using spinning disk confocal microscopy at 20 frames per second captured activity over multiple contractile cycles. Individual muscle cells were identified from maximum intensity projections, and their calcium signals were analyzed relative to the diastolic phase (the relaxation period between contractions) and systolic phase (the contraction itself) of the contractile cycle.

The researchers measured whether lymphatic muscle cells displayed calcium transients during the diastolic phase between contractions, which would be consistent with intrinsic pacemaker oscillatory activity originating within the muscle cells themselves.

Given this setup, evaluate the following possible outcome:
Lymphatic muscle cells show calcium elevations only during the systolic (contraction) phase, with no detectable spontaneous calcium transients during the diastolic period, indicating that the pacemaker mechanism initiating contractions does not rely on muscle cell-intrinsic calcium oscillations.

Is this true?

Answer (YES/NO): NO